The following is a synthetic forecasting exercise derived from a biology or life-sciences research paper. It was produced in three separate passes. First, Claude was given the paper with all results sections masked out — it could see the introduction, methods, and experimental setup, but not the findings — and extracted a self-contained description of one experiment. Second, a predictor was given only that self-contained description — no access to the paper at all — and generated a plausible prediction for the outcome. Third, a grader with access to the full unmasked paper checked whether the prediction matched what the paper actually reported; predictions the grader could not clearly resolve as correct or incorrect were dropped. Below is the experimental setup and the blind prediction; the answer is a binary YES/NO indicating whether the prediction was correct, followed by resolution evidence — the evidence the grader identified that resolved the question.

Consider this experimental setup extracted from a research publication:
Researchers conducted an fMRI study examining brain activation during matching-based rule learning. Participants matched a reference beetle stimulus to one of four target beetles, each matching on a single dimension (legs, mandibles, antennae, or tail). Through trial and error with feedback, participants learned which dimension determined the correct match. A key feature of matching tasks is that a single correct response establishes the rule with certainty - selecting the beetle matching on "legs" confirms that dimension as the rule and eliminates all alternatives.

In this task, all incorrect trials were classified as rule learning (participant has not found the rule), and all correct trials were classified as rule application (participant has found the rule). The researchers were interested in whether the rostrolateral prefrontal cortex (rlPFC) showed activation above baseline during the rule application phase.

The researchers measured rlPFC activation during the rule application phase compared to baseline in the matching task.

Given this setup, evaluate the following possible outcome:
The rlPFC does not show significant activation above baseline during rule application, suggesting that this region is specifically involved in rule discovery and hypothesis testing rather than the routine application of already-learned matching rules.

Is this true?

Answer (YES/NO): YES